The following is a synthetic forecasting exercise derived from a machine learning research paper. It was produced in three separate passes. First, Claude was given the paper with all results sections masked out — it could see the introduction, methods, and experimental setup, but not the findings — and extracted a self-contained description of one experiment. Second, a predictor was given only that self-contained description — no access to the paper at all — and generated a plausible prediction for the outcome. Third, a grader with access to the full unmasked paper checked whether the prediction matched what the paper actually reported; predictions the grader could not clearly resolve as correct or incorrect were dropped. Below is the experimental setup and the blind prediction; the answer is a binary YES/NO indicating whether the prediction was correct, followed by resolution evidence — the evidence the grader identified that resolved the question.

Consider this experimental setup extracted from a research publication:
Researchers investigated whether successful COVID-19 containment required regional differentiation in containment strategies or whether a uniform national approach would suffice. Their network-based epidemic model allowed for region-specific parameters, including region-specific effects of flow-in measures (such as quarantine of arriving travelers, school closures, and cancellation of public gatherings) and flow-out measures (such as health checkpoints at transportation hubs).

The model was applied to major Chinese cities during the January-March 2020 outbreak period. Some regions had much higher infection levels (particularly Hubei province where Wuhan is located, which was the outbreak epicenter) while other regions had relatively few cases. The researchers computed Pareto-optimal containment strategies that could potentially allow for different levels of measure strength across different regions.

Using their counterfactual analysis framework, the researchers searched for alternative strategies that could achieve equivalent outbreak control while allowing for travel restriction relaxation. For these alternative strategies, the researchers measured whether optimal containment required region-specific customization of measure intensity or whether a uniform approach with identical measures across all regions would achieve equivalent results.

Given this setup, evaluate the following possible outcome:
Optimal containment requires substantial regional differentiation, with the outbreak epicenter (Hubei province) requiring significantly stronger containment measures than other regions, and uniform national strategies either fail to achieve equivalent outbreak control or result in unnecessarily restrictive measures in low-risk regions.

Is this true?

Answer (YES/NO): YES